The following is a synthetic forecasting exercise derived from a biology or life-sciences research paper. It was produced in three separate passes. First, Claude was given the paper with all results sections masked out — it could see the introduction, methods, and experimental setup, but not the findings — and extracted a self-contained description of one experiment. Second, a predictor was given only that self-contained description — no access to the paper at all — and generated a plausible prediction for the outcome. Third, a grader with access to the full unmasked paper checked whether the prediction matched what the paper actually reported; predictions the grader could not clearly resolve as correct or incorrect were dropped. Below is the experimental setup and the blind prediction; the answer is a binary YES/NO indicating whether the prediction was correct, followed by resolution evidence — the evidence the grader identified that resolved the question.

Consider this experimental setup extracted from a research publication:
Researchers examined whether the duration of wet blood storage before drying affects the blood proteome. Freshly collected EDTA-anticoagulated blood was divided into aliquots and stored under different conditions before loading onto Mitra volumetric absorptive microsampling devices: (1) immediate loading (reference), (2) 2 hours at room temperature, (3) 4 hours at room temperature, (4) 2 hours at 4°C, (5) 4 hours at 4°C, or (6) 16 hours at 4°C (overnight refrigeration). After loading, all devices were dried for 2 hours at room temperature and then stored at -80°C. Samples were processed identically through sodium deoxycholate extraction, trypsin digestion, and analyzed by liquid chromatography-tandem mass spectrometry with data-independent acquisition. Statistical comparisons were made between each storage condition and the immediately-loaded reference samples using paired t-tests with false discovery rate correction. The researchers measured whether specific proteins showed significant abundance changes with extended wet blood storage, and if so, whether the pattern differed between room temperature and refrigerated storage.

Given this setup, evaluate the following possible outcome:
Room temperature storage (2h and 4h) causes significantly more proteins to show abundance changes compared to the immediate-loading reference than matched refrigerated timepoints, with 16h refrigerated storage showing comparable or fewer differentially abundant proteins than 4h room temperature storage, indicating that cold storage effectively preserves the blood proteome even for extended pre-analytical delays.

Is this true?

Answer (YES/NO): NO